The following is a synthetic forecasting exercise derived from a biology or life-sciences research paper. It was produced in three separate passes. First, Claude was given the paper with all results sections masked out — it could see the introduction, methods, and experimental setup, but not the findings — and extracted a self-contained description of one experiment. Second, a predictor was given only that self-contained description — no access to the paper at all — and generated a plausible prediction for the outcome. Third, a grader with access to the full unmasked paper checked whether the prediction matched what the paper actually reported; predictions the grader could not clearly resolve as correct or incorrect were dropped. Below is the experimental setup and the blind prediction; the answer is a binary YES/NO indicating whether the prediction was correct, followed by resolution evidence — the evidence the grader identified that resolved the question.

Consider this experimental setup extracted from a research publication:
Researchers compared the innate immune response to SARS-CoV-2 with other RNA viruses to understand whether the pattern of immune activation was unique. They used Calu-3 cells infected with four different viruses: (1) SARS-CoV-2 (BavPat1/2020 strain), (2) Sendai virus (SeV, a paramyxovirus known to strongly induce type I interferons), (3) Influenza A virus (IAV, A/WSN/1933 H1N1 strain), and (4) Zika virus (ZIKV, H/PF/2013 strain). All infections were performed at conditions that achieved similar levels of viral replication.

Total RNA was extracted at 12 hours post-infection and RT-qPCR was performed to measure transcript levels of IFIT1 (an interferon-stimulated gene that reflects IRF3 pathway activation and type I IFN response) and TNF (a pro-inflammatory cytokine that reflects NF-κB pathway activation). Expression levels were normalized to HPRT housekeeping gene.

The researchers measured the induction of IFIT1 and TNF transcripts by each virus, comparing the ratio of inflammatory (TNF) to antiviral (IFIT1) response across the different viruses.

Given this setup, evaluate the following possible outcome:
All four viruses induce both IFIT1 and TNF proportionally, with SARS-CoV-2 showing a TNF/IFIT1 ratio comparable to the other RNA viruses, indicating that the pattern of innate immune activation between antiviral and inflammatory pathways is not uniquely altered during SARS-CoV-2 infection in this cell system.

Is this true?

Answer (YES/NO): NO